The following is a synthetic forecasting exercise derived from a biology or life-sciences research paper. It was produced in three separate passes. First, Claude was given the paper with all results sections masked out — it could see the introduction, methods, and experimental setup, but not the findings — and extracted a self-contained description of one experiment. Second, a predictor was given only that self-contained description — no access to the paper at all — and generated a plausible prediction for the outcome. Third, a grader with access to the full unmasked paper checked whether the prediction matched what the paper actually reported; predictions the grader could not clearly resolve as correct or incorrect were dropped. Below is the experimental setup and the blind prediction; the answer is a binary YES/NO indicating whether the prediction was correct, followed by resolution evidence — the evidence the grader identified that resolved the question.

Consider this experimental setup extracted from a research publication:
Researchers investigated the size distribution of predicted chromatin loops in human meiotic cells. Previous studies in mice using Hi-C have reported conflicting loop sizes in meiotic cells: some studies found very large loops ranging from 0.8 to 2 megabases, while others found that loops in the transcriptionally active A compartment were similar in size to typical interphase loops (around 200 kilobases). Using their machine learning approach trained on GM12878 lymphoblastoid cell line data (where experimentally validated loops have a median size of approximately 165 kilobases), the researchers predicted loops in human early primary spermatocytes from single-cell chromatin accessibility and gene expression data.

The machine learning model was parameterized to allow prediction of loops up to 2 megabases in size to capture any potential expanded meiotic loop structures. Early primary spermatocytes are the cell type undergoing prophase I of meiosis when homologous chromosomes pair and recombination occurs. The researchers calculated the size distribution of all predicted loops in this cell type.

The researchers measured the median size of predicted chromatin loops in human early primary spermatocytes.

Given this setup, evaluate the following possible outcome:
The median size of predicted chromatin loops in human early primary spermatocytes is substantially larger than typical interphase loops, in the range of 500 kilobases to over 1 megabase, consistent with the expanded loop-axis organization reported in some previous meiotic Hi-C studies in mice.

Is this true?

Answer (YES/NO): NO